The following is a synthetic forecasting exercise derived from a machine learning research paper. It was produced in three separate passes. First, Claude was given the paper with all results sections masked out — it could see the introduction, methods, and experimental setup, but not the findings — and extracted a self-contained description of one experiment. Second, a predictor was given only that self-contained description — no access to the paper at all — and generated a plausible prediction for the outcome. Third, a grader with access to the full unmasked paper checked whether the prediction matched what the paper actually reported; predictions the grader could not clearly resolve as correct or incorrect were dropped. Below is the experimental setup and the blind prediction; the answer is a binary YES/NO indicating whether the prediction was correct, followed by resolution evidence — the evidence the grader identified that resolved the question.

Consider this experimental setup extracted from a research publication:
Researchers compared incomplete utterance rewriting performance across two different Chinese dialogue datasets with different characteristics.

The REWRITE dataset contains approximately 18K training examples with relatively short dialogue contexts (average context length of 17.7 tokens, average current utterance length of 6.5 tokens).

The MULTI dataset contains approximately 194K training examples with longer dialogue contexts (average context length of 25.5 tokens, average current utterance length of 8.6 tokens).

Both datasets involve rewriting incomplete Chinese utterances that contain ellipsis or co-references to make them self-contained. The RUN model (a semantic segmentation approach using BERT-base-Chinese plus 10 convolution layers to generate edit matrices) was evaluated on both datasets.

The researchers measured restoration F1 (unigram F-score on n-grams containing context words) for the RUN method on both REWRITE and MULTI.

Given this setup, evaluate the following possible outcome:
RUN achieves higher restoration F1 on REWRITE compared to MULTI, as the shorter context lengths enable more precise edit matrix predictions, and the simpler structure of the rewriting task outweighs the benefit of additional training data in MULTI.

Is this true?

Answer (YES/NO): YES